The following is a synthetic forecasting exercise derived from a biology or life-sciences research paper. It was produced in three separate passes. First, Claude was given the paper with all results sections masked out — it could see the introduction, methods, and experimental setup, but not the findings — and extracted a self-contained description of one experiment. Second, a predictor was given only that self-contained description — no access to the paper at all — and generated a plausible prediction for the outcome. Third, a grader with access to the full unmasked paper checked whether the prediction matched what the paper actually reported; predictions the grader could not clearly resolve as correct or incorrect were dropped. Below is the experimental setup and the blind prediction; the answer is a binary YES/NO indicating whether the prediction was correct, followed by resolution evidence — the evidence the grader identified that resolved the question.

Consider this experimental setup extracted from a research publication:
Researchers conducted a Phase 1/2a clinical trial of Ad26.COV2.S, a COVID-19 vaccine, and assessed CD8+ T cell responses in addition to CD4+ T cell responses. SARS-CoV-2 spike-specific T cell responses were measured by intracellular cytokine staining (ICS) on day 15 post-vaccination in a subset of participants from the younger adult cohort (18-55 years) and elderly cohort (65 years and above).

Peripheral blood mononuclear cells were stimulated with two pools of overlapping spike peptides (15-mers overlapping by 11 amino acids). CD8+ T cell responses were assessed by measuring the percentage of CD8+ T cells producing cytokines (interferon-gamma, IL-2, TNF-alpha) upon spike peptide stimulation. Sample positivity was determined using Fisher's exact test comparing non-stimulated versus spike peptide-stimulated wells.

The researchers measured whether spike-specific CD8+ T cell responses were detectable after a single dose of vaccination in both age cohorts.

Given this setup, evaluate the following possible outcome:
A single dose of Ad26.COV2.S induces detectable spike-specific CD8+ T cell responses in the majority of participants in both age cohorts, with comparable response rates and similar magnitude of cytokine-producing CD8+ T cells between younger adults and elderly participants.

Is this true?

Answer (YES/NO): NO